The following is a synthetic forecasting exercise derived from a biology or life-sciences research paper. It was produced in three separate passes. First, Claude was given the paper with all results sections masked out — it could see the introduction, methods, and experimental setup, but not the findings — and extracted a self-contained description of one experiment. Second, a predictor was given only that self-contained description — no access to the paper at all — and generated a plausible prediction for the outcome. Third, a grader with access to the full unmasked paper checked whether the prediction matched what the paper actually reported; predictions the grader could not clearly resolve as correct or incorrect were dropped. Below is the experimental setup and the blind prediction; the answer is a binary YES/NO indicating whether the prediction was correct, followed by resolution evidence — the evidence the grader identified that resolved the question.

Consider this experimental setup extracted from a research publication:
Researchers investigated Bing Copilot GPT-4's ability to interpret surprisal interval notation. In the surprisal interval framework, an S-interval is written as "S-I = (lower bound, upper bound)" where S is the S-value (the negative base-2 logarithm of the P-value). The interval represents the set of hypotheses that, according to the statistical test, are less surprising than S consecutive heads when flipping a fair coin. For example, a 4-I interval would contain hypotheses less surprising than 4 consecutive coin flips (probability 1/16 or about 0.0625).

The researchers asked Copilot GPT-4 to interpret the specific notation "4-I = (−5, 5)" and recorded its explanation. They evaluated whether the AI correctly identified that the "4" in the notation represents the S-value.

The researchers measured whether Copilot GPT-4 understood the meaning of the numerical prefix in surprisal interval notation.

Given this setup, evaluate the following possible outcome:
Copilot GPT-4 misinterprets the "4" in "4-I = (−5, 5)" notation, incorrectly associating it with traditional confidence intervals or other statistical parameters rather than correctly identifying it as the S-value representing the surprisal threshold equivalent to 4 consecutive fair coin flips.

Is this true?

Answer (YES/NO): NO